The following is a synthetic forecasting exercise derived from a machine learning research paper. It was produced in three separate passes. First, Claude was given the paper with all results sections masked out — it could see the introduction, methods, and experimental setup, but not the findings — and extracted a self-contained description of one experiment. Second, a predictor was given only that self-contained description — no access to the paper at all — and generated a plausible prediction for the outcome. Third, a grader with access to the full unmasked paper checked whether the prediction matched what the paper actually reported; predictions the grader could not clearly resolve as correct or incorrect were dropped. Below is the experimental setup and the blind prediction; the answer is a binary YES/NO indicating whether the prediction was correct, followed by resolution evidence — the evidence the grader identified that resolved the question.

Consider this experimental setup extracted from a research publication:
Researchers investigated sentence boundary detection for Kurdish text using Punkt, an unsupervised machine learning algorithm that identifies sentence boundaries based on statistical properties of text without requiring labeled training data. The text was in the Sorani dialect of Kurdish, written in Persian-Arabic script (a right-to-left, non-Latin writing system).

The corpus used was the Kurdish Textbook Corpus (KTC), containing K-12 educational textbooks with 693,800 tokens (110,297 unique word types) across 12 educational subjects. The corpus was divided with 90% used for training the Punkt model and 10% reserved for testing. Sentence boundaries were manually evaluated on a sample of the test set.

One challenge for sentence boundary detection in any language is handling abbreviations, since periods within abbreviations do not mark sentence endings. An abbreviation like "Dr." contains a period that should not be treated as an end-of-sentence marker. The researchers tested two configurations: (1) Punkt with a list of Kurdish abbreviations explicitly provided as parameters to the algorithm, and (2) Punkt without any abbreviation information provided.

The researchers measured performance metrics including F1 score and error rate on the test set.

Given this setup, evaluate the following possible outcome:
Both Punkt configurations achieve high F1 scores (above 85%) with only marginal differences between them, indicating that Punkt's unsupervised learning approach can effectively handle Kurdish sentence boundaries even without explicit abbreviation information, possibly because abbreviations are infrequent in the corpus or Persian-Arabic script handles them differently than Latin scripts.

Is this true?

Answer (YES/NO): NO